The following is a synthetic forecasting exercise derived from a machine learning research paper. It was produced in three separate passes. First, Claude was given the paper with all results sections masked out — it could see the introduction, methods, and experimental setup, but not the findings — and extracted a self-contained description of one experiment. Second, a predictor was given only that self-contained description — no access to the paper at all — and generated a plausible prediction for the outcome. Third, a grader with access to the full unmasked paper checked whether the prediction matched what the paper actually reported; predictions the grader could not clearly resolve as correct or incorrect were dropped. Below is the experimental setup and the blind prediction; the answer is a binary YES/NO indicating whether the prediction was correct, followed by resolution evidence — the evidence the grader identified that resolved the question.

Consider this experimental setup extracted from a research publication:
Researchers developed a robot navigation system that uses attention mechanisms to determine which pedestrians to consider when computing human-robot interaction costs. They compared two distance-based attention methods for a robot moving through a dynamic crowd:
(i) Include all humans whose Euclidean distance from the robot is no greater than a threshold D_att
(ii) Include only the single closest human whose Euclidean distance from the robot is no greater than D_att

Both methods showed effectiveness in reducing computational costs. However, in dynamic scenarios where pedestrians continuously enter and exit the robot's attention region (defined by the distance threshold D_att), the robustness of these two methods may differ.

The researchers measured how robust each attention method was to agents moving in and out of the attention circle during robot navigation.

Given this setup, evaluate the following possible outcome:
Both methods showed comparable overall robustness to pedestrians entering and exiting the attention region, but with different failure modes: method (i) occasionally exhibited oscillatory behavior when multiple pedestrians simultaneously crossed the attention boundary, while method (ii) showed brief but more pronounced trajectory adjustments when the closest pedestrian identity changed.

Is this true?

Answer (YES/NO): NO